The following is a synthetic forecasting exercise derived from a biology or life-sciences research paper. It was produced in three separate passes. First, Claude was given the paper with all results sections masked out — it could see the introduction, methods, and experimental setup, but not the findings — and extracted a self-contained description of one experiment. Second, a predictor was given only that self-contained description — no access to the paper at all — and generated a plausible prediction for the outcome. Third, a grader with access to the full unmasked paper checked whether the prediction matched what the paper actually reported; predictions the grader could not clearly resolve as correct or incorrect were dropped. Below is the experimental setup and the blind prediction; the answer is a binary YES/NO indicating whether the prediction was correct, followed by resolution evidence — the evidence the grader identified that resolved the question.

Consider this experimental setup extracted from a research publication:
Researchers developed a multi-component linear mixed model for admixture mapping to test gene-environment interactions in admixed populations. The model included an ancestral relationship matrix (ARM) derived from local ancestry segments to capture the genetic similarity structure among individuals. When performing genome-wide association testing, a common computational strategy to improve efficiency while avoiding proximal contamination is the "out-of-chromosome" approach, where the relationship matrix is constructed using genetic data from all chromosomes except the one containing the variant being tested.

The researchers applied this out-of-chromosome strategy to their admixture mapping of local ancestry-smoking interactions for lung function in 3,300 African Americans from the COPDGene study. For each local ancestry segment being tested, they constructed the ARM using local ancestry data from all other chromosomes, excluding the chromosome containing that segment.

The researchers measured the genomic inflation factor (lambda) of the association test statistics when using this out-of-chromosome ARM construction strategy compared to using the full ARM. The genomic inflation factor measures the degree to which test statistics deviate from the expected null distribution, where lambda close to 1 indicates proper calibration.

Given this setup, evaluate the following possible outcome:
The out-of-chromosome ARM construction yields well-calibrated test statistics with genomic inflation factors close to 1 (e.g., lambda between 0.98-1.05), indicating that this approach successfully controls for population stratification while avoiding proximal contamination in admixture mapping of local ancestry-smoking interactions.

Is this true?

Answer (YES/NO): NO